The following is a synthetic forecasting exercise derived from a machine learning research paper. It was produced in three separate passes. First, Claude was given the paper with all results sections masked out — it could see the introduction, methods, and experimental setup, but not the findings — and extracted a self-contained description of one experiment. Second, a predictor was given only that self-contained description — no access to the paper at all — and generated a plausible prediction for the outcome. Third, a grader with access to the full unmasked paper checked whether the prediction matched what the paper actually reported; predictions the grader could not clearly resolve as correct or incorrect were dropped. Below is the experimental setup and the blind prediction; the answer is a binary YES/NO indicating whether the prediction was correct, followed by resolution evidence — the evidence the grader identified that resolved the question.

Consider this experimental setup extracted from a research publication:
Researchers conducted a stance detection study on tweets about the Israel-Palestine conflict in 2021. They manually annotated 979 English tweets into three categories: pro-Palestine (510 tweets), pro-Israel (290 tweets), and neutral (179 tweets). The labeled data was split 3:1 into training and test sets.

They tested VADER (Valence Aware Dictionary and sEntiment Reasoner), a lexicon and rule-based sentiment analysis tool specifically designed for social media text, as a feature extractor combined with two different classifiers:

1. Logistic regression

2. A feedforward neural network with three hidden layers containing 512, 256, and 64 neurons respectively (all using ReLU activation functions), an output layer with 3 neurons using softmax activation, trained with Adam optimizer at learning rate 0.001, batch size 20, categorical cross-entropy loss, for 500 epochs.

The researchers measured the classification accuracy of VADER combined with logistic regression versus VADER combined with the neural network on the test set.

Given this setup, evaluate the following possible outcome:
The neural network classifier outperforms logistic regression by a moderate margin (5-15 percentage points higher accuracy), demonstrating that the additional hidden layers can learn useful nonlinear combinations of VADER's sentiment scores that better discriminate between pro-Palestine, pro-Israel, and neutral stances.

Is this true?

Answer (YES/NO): NO